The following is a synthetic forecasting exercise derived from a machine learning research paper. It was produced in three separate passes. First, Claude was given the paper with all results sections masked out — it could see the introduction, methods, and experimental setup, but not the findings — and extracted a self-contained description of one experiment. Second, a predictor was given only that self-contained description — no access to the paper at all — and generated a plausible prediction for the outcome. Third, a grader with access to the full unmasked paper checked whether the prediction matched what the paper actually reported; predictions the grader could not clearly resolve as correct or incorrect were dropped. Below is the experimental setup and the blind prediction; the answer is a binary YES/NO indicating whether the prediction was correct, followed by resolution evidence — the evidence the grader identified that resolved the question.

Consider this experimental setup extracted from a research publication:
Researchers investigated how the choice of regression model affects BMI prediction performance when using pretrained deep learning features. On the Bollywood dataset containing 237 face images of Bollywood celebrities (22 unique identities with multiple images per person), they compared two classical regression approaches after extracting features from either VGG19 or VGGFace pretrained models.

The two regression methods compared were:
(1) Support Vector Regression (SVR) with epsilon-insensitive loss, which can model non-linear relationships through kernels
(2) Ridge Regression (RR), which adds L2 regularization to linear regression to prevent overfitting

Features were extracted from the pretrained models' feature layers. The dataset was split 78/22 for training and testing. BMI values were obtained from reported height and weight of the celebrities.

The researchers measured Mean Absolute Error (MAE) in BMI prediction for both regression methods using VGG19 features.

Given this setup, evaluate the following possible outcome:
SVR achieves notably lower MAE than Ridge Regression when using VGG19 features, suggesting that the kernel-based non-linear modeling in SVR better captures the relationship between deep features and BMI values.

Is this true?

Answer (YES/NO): NO